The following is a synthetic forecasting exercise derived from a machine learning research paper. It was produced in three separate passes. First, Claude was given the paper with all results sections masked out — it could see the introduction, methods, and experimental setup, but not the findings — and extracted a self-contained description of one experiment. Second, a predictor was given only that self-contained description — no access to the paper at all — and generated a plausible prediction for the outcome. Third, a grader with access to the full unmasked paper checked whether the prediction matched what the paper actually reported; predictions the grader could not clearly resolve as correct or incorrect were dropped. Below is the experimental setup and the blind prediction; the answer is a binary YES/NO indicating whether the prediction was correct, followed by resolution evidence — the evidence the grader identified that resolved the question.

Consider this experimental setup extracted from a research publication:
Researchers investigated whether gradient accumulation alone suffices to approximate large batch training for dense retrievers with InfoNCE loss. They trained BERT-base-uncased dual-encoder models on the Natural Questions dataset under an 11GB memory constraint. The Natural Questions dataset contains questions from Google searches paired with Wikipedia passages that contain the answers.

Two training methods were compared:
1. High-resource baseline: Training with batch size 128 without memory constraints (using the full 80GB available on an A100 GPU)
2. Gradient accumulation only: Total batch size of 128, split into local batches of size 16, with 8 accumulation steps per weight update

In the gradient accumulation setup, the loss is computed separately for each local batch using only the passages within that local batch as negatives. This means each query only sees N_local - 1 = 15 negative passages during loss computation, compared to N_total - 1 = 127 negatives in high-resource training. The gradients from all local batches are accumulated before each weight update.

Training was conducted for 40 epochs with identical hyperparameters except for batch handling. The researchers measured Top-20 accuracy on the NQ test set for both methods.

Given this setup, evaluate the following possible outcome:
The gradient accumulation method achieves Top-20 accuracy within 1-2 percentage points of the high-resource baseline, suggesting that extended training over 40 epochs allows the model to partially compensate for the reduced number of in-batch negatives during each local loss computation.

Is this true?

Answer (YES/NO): NO